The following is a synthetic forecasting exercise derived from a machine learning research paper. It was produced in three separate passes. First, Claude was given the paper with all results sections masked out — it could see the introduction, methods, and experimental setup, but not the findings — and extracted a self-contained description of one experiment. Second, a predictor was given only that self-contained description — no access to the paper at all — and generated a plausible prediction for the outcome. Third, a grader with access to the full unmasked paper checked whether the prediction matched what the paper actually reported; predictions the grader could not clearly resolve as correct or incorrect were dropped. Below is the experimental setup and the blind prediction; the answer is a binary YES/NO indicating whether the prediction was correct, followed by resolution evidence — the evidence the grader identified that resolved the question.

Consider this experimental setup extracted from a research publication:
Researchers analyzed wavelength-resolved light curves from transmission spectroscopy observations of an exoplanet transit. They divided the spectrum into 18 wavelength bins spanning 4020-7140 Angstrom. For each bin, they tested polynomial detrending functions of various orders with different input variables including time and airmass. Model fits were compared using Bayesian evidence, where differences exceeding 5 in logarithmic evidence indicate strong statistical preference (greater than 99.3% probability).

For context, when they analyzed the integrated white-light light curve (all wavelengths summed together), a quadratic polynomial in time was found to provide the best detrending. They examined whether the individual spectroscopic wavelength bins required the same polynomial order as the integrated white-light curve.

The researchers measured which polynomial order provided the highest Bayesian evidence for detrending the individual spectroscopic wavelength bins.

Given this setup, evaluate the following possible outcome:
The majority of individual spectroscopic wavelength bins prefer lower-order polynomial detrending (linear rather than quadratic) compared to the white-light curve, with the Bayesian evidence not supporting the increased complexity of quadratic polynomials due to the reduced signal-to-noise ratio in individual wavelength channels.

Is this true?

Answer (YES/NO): YES